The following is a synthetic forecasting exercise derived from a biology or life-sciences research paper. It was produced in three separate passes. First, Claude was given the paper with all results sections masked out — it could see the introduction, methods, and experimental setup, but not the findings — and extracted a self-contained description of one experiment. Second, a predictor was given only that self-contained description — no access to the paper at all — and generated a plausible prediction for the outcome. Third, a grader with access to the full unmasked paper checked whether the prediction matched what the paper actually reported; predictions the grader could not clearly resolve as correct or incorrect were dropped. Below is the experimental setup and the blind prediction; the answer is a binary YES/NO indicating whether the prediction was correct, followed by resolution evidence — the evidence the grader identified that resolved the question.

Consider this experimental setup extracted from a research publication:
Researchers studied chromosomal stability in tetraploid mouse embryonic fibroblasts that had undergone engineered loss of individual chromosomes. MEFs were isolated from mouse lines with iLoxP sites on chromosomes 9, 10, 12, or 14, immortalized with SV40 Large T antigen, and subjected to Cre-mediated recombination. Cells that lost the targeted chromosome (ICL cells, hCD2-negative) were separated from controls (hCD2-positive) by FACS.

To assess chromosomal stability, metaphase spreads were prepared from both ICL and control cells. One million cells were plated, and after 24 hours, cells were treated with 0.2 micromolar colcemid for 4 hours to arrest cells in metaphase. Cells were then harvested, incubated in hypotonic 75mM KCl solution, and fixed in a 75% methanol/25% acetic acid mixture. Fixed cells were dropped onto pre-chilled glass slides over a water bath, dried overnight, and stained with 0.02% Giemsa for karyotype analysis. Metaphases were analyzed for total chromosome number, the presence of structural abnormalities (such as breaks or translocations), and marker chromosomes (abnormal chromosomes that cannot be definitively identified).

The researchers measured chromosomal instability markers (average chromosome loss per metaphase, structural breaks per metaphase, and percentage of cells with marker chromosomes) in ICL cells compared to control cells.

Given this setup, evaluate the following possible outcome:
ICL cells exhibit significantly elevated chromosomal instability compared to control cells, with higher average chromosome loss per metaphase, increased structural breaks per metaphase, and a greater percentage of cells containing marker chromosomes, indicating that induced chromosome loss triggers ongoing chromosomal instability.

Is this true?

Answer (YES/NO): YES